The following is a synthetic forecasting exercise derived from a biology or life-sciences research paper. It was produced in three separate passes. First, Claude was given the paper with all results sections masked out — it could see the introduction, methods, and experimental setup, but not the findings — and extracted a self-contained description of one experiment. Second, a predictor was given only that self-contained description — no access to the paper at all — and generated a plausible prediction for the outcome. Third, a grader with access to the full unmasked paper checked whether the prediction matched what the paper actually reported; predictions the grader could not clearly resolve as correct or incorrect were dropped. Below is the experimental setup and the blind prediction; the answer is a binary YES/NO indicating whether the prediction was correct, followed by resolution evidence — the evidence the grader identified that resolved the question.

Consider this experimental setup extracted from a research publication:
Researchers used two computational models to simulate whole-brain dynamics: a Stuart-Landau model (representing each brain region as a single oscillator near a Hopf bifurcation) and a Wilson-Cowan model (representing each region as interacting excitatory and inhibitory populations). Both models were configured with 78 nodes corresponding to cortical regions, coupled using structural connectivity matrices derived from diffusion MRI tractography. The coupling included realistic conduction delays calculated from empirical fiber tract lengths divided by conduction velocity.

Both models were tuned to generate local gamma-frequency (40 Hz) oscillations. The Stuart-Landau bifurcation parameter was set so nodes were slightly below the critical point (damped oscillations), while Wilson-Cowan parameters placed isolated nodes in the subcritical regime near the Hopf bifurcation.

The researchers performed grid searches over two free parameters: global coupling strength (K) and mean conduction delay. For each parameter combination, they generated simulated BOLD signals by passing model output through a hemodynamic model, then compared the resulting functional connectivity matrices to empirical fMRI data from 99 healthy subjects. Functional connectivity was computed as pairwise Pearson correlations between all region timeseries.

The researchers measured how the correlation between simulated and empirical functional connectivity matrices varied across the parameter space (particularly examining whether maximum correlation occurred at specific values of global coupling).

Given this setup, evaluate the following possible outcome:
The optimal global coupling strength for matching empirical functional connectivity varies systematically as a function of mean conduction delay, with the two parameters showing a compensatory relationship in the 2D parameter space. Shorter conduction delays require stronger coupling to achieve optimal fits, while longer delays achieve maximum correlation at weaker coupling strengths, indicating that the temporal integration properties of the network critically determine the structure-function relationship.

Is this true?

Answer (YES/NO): NO